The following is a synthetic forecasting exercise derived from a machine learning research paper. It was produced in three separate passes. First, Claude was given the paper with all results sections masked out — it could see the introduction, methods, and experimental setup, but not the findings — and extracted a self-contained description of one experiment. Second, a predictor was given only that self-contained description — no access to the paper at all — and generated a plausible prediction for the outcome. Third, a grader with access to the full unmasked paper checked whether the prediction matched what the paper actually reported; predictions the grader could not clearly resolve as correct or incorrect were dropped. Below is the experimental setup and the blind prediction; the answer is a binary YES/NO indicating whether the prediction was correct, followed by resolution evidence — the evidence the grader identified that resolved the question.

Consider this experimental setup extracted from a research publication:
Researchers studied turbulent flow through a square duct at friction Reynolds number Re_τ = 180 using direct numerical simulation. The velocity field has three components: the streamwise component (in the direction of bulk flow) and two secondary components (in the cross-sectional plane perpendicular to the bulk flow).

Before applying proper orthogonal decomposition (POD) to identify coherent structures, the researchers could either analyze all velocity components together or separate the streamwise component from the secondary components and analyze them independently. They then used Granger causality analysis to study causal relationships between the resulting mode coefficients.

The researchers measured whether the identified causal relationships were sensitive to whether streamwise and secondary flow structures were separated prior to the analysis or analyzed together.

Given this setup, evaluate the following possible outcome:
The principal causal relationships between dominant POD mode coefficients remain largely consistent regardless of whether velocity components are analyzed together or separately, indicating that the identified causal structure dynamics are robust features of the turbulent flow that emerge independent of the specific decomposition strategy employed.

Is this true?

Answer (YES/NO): NO